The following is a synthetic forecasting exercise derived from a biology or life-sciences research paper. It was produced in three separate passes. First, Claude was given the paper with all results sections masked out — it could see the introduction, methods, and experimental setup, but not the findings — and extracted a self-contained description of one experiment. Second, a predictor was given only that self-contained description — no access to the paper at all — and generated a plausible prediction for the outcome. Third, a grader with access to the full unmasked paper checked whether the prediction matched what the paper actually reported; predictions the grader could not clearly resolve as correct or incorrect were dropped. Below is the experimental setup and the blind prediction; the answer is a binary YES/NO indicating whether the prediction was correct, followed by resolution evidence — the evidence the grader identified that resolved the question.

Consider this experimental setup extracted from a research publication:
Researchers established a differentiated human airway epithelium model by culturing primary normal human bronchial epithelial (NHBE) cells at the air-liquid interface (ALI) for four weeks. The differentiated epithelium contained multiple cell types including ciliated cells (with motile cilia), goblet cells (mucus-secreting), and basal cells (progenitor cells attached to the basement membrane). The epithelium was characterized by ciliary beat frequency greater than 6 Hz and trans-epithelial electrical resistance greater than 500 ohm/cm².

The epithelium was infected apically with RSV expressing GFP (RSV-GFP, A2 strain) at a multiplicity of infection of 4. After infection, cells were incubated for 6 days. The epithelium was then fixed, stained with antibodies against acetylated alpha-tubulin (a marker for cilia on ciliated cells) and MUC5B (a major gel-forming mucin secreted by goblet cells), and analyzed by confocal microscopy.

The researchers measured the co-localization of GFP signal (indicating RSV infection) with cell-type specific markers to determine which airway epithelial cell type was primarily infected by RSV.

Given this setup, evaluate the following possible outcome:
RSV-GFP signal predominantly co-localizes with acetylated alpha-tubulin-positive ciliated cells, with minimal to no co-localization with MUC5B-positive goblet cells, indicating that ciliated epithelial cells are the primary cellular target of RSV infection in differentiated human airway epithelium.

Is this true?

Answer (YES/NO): YES